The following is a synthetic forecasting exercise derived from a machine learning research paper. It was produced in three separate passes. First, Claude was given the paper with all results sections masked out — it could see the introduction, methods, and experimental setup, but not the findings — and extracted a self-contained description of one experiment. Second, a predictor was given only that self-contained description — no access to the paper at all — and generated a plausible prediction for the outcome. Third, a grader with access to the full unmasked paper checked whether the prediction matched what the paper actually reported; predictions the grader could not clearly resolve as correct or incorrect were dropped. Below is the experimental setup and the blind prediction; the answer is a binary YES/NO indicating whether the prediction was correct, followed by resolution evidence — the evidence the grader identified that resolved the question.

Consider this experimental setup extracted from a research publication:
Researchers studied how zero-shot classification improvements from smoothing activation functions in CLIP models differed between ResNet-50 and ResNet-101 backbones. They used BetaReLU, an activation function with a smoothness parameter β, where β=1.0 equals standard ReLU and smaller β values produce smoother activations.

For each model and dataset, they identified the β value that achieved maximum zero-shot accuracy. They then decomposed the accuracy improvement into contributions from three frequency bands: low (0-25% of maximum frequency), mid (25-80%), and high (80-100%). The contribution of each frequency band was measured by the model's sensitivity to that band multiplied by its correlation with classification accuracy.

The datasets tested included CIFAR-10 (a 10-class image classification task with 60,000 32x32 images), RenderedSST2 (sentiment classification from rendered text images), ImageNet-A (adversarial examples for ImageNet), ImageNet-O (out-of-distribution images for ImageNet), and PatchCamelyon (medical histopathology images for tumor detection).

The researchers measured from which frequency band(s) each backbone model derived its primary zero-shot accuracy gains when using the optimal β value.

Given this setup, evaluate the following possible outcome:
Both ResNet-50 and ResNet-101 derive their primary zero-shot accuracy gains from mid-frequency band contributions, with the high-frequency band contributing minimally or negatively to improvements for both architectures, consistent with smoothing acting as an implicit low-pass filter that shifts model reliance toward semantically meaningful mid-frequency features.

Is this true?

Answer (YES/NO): NO